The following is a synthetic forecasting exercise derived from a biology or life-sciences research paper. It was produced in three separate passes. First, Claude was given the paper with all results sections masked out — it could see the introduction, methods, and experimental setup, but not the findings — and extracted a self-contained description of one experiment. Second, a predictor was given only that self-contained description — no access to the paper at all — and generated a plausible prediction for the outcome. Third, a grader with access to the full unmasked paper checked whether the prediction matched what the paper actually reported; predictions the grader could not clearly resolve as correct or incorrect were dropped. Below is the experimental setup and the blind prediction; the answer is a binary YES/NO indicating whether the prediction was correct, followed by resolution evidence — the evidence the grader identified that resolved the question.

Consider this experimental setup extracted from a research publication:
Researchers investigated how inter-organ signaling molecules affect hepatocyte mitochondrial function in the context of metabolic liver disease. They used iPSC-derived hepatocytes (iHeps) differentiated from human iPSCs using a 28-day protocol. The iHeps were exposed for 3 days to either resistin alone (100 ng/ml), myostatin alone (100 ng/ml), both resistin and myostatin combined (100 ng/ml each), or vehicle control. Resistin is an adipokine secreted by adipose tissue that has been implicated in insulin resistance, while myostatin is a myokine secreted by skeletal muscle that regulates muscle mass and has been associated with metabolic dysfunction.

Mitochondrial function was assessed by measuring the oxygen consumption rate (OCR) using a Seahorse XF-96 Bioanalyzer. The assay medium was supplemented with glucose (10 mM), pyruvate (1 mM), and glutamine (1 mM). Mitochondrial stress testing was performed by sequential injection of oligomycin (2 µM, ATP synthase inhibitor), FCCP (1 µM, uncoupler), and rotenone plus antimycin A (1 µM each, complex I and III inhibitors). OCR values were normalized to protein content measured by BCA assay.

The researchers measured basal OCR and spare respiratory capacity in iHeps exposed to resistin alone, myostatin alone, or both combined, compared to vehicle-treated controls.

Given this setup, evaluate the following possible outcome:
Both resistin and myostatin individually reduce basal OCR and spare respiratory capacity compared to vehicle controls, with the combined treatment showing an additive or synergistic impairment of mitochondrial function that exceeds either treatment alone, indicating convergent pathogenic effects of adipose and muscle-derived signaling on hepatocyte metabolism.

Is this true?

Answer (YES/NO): NO